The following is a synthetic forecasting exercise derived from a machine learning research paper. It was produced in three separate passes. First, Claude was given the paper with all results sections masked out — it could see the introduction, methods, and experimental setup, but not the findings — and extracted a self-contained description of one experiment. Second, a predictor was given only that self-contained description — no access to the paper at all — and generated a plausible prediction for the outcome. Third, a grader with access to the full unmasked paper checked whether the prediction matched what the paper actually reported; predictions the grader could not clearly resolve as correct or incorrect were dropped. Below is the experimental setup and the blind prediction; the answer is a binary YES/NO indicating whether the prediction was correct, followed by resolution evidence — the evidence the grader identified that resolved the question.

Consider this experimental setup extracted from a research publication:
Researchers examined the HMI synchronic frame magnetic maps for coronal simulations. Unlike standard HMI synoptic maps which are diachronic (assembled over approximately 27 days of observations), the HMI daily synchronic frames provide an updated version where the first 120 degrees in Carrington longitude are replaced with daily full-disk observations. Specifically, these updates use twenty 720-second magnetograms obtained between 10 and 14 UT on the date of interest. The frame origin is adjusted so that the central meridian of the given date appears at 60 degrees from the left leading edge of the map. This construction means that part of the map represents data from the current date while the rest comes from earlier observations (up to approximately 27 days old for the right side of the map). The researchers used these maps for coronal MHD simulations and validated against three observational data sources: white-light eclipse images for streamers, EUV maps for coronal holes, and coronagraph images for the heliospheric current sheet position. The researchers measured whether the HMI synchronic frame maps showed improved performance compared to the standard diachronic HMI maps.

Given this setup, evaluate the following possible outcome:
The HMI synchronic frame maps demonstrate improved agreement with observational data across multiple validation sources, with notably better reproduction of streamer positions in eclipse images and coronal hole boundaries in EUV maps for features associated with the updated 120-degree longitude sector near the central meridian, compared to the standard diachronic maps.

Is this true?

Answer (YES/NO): NO